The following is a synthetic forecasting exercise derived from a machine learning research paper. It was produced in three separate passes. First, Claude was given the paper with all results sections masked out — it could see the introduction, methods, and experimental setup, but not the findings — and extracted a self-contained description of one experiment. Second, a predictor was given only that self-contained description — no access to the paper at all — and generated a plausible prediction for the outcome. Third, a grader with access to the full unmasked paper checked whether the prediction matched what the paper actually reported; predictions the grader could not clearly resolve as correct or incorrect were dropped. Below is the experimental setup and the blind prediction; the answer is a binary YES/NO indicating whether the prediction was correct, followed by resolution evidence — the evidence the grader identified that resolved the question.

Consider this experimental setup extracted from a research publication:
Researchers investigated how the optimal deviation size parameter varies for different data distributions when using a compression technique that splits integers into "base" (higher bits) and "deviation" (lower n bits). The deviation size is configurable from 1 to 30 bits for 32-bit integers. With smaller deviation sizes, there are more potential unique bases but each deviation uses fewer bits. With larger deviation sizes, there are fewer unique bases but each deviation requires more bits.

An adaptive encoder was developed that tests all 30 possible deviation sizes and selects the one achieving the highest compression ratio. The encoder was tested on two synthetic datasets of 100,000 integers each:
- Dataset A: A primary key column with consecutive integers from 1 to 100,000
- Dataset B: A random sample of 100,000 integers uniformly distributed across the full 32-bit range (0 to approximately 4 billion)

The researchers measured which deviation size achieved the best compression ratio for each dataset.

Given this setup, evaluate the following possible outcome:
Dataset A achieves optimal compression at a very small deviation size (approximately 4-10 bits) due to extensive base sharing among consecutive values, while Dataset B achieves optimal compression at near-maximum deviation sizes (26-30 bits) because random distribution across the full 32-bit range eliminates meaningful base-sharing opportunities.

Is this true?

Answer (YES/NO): NO